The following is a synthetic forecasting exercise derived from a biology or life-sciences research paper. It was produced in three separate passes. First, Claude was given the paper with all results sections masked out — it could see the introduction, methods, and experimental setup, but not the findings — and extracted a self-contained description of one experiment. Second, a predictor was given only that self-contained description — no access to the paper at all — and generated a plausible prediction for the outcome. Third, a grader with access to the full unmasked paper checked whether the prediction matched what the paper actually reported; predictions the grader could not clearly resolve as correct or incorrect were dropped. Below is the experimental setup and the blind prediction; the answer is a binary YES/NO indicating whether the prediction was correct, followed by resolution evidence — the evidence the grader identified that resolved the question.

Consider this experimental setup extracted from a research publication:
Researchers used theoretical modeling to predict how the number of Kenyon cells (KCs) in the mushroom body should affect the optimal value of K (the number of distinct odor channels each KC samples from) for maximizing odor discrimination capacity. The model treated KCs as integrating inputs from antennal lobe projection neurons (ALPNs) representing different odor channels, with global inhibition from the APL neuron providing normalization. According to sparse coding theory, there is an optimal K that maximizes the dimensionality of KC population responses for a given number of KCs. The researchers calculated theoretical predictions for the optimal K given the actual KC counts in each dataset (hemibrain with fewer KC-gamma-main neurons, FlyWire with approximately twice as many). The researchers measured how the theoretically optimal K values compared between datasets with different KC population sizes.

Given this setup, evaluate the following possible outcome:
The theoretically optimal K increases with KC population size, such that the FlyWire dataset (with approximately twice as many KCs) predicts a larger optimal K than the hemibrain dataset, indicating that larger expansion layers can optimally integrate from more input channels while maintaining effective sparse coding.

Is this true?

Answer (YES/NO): NO